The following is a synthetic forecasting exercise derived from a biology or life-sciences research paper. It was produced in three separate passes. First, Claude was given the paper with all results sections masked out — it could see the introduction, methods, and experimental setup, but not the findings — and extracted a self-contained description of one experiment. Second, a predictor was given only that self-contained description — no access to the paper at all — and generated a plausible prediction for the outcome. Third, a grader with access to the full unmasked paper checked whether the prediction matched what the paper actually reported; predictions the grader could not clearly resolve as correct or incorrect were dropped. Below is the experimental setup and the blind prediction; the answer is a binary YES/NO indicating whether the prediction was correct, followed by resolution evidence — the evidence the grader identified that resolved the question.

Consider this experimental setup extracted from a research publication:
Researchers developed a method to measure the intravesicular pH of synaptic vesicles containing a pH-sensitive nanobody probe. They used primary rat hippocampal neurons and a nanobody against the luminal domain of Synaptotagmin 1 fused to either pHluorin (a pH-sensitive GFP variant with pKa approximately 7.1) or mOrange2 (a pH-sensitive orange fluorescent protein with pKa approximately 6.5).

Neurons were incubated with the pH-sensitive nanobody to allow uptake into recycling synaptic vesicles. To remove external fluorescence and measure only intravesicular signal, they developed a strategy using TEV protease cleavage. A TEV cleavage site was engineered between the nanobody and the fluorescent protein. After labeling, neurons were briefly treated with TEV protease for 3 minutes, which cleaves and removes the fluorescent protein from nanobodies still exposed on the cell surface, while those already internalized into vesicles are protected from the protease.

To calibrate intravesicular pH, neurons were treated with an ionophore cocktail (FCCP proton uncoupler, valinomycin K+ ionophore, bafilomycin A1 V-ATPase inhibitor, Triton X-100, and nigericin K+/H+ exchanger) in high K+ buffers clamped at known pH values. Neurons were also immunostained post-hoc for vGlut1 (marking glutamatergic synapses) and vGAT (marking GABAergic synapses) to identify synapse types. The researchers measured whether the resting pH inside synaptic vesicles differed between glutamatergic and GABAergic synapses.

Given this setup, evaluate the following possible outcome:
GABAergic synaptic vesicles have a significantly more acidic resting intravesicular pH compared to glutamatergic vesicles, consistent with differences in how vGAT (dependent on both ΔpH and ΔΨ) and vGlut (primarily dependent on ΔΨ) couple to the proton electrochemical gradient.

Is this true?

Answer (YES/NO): NO